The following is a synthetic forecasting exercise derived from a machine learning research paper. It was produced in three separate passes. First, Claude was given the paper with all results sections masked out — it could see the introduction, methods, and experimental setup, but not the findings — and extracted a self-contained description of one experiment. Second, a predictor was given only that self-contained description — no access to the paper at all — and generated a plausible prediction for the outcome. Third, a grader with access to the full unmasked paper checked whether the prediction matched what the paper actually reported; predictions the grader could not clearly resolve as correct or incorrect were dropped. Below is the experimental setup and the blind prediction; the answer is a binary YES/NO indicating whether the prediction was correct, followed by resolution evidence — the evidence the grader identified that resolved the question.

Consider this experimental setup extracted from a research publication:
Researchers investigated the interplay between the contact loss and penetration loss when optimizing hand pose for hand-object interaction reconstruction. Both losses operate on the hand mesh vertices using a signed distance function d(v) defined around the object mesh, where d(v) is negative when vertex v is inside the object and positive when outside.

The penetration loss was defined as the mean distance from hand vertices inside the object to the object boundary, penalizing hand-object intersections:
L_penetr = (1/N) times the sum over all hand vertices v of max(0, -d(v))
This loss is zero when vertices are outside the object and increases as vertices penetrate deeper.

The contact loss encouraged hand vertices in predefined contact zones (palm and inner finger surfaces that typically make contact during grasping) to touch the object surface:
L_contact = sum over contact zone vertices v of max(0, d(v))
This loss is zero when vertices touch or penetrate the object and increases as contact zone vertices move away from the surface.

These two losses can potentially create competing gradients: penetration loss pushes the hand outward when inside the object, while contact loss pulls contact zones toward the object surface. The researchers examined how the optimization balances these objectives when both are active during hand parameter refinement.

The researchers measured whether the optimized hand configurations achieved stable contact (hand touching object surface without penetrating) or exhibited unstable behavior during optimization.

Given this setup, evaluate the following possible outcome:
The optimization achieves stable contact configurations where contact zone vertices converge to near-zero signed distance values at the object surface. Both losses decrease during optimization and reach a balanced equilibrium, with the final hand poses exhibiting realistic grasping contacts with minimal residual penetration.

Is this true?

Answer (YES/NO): YES